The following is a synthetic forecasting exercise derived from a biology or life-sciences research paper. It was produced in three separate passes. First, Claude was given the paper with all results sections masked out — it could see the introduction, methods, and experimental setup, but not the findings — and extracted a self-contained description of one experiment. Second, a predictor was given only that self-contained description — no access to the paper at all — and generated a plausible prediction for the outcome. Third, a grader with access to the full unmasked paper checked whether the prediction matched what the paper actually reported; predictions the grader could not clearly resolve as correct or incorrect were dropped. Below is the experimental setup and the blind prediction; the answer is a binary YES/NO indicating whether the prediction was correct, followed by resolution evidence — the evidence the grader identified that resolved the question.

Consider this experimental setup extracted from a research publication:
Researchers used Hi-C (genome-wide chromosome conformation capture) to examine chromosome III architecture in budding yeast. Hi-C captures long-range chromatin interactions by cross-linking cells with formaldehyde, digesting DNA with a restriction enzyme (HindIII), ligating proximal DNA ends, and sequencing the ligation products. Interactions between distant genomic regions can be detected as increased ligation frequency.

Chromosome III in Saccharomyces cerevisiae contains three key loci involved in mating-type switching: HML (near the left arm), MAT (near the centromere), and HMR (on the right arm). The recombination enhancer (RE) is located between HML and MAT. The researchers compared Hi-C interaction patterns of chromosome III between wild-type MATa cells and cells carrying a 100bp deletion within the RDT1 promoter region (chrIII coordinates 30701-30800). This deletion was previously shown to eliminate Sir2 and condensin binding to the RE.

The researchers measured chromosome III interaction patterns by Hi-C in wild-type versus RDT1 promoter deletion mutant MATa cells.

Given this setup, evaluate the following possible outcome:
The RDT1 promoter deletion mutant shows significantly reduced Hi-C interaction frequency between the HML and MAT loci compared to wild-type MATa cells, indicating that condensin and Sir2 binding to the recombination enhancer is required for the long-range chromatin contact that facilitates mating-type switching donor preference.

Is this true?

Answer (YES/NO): NO